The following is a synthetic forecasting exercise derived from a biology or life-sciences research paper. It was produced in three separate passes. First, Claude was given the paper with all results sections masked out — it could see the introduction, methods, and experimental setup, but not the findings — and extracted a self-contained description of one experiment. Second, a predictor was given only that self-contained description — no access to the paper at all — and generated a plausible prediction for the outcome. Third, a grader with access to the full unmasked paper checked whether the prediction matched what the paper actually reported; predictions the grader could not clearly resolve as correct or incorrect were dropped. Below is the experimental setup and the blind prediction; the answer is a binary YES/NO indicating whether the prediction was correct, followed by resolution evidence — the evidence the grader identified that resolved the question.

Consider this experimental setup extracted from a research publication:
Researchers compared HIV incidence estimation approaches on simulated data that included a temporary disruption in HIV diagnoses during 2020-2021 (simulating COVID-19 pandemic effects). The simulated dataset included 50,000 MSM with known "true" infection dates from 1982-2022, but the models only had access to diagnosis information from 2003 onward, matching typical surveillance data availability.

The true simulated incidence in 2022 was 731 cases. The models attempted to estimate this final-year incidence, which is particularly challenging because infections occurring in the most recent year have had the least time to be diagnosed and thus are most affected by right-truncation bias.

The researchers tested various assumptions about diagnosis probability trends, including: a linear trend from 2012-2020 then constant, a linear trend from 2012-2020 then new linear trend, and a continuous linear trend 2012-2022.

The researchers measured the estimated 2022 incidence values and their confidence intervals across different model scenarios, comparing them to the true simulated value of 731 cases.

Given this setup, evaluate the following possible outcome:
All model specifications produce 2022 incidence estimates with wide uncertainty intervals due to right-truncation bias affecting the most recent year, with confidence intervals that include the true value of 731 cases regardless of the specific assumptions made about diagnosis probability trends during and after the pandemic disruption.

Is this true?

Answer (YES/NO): NO